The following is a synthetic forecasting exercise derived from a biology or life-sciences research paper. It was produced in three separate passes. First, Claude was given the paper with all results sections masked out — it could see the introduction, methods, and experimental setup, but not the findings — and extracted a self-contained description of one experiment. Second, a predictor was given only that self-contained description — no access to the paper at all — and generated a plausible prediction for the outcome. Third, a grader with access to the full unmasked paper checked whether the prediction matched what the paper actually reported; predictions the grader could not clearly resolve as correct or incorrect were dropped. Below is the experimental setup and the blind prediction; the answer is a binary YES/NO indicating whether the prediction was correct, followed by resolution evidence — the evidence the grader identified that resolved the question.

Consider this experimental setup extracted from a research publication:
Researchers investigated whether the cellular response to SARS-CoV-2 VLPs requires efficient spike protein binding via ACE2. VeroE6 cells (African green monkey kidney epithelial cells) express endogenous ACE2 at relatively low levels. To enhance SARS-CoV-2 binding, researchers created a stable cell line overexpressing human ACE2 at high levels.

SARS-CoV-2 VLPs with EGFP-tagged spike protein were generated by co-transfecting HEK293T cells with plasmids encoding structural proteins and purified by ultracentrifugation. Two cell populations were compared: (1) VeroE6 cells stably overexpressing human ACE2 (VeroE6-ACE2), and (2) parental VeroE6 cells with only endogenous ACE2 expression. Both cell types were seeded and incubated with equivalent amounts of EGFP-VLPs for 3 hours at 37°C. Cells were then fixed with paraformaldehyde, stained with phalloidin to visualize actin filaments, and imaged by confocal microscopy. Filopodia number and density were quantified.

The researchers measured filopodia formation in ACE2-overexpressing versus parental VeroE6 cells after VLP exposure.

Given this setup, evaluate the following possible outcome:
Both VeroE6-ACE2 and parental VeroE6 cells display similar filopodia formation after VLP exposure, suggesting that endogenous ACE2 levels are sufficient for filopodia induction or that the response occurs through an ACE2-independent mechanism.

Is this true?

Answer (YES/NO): YES